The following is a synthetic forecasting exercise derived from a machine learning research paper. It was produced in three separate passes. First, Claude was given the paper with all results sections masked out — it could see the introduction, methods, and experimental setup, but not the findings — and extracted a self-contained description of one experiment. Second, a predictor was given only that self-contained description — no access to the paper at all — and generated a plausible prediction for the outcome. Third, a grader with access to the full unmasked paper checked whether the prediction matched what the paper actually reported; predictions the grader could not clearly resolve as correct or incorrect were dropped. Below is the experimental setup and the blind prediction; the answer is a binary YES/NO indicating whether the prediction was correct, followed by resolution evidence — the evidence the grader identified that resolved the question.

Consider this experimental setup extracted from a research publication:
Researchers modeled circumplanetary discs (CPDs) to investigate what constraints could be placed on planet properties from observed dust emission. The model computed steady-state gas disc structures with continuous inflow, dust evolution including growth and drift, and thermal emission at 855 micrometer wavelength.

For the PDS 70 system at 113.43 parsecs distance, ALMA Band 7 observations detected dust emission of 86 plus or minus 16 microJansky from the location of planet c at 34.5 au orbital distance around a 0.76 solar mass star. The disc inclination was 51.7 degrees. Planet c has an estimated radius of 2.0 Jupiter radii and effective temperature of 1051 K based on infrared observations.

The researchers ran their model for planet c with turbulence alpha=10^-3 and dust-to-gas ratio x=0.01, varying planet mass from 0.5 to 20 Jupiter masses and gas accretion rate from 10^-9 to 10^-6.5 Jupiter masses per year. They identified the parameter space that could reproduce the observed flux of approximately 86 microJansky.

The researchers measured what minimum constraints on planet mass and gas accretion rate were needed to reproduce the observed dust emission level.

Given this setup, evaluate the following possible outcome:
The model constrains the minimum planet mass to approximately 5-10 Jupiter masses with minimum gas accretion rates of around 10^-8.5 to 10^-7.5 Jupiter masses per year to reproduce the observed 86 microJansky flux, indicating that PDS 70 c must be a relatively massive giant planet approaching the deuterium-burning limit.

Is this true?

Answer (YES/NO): NO